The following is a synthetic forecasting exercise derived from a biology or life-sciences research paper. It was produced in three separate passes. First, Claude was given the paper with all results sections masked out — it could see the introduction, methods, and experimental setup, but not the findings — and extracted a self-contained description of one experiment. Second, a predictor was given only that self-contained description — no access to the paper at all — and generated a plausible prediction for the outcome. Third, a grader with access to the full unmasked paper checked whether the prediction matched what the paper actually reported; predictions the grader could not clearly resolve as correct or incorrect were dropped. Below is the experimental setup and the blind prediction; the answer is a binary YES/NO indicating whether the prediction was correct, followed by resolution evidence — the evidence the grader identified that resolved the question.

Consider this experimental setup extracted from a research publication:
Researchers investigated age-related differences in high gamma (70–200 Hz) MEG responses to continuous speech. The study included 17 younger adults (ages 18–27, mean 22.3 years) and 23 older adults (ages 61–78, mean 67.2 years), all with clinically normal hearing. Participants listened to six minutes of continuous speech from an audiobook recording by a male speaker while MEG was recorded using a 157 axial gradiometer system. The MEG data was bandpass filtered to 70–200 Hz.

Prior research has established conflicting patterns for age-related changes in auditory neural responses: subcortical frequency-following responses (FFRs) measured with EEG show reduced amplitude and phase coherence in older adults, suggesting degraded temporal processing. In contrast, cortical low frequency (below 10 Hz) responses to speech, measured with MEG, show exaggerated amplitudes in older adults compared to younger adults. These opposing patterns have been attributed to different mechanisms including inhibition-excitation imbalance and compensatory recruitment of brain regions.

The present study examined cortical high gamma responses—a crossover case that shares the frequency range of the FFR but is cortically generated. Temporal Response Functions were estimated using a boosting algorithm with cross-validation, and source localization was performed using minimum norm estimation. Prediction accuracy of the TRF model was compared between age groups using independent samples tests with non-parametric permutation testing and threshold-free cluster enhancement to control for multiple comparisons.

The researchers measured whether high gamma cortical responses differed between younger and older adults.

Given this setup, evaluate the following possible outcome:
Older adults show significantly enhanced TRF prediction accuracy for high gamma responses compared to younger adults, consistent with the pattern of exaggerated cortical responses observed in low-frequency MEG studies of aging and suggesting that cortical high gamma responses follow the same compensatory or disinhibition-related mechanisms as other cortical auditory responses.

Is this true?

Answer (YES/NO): NO